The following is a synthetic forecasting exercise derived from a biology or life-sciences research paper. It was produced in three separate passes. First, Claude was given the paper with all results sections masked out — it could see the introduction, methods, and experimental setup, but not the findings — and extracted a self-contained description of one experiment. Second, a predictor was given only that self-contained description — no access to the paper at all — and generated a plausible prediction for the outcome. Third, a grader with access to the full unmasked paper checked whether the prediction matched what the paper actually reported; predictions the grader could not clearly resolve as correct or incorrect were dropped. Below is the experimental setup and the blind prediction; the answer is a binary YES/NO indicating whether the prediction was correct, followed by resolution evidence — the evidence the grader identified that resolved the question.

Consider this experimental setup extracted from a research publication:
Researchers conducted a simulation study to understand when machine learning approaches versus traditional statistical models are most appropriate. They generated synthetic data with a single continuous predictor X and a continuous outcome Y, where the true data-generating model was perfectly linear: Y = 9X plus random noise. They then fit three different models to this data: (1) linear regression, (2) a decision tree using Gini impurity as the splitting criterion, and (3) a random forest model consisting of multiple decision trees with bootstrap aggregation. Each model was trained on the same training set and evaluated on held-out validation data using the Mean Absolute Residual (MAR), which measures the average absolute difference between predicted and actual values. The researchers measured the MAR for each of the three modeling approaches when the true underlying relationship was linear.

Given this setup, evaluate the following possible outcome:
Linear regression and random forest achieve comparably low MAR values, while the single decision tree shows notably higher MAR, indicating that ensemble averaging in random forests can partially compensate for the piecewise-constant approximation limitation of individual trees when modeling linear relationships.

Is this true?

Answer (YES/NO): NO